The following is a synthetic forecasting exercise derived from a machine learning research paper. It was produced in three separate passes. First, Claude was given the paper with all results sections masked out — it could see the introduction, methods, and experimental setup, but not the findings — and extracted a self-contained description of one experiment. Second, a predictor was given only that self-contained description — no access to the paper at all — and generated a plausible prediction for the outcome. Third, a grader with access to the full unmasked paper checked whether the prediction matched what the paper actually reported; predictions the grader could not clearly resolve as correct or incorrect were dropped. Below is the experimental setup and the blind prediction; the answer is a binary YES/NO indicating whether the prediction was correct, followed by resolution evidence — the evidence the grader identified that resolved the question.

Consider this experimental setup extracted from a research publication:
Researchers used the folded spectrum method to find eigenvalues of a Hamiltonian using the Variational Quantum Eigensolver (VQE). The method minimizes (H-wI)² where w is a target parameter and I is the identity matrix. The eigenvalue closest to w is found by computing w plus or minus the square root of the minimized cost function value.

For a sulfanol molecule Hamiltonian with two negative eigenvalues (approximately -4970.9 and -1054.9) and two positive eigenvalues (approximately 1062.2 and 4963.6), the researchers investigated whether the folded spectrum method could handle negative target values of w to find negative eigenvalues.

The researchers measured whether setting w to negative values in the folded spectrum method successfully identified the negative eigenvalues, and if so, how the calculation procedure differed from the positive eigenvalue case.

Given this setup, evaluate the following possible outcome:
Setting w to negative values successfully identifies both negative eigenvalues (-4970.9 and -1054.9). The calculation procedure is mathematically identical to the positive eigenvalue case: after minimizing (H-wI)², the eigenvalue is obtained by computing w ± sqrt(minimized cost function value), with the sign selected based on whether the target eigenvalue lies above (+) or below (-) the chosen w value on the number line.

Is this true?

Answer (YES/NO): NO